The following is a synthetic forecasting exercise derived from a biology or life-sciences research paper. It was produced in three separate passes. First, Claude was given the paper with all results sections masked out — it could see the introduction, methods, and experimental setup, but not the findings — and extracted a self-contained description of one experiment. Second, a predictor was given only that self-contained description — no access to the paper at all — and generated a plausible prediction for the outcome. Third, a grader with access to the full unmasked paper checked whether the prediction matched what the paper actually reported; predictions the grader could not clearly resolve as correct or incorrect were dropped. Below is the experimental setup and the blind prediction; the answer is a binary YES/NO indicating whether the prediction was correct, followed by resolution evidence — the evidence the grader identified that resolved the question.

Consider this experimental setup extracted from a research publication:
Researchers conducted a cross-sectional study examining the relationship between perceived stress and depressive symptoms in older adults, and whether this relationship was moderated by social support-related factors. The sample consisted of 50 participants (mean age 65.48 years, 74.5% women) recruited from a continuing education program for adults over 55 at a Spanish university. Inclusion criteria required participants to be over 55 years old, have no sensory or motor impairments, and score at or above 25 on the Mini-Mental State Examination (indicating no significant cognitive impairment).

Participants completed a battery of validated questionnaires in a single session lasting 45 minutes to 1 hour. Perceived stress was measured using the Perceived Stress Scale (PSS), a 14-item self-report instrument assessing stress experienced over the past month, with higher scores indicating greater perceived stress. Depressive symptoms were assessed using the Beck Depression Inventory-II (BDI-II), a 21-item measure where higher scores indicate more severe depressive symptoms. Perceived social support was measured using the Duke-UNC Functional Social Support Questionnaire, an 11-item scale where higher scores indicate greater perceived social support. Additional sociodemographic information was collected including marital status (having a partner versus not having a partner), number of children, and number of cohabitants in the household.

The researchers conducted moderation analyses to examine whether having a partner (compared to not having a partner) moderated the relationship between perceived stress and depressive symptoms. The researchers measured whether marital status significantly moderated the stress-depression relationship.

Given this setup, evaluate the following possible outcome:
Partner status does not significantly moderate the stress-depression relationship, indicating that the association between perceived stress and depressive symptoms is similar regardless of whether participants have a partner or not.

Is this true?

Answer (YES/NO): YES